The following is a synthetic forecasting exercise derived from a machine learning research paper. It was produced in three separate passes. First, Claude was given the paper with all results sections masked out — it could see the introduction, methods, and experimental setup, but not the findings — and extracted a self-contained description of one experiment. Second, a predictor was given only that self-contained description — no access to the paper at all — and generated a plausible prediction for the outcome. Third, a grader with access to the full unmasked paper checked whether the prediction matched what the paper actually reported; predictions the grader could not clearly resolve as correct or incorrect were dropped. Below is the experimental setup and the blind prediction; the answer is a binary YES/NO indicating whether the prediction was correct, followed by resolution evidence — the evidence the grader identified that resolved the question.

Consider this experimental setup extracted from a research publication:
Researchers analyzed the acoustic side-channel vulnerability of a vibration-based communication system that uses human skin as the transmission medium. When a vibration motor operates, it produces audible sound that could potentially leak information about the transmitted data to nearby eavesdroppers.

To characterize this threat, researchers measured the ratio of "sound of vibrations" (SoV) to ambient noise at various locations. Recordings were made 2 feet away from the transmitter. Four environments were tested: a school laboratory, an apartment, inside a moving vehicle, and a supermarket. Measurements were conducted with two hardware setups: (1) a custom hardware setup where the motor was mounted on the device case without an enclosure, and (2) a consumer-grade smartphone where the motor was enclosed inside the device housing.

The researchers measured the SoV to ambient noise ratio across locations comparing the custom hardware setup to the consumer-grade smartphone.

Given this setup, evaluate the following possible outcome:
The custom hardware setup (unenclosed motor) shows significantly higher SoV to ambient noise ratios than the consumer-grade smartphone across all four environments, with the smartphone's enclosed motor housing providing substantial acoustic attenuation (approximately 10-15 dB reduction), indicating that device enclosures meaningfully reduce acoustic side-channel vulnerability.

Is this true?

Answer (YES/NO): NO